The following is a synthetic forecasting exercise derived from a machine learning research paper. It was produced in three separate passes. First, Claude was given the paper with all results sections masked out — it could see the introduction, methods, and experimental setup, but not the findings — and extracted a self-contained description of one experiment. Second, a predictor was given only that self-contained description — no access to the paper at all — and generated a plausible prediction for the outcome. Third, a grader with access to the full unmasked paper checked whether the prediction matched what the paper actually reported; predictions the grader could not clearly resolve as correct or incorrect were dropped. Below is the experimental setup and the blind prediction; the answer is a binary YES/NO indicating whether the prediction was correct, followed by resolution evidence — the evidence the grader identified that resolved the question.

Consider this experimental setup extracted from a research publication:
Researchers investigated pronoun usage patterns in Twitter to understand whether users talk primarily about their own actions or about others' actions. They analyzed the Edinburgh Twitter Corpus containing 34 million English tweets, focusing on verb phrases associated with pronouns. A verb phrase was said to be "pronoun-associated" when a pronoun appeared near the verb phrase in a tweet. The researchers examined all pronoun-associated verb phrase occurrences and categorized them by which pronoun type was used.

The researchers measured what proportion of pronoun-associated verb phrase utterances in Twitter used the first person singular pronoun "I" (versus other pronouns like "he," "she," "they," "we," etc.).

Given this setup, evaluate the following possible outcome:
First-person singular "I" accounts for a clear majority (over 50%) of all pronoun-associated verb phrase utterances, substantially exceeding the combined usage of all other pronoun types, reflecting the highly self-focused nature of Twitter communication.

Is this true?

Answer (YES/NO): NO